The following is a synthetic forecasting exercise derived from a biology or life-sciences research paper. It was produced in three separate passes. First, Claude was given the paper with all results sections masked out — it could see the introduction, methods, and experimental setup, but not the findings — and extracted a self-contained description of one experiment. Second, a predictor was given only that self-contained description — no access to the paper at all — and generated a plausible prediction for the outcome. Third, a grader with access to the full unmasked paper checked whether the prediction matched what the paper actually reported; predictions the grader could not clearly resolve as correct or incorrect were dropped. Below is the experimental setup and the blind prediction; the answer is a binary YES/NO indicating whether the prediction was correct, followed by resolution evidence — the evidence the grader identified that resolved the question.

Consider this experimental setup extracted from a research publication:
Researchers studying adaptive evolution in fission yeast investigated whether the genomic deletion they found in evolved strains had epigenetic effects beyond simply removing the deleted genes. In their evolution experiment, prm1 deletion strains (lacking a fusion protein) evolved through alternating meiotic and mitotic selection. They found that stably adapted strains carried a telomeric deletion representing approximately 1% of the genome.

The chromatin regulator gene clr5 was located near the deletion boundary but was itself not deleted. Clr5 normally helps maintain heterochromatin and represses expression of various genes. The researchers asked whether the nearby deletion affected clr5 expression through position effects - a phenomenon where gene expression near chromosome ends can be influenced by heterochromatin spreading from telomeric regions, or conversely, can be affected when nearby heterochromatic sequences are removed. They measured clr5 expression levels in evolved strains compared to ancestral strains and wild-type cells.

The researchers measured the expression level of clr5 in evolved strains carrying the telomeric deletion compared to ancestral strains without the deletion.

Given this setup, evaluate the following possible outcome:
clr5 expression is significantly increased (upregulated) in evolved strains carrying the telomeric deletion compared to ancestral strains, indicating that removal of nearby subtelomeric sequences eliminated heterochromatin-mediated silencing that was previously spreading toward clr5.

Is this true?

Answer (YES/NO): NO